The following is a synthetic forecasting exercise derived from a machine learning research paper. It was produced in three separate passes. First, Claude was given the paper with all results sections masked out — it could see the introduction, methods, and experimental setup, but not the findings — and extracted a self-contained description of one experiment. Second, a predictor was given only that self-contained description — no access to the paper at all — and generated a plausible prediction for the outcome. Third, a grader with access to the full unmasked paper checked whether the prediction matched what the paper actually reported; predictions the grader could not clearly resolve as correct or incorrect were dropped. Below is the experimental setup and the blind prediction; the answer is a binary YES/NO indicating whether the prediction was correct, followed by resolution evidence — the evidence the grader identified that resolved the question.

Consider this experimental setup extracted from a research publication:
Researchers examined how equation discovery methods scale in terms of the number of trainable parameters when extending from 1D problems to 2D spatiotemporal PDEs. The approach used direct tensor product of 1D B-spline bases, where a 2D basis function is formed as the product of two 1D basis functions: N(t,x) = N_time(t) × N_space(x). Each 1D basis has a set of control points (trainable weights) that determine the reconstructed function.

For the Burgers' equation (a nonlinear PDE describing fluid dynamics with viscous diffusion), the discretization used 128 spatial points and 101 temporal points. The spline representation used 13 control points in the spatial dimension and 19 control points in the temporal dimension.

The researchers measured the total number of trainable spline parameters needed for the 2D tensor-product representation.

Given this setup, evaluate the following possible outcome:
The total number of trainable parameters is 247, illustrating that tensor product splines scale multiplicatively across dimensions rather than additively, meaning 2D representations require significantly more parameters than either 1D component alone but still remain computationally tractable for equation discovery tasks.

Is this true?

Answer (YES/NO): YES